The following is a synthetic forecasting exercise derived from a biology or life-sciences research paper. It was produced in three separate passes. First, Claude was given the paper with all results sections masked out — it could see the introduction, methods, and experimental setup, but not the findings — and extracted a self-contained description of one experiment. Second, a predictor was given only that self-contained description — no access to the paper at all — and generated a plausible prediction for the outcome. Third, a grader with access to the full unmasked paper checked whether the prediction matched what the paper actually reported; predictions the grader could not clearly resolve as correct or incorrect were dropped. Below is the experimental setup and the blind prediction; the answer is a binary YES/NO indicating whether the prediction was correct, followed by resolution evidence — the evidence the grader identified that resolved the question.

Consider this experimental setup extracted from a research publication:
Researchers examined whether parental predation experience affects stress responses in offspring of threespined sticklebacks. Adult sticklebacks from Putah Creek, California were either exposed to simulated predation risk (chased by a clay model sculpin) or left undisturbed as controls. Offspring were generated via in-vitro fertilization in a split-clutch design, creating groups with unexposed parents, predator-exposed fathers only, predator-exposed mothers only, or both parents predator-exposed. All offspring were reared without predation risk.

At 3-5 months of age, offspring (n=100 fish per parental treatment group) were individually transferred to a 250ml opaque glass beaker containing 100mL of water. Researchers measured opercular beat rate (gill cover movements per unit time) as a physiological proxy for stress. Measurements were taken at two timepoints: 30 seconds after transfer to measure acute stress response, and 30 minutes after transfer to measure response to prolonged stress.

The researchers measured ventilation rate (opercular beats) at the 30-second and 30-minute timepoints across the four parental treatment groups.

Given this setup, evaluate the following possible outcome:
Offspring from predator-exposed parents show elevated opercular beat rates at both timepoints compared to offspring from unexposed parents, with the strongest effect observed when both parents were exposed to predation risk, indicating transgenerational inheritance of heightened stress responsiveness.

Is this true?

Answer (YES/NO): NO